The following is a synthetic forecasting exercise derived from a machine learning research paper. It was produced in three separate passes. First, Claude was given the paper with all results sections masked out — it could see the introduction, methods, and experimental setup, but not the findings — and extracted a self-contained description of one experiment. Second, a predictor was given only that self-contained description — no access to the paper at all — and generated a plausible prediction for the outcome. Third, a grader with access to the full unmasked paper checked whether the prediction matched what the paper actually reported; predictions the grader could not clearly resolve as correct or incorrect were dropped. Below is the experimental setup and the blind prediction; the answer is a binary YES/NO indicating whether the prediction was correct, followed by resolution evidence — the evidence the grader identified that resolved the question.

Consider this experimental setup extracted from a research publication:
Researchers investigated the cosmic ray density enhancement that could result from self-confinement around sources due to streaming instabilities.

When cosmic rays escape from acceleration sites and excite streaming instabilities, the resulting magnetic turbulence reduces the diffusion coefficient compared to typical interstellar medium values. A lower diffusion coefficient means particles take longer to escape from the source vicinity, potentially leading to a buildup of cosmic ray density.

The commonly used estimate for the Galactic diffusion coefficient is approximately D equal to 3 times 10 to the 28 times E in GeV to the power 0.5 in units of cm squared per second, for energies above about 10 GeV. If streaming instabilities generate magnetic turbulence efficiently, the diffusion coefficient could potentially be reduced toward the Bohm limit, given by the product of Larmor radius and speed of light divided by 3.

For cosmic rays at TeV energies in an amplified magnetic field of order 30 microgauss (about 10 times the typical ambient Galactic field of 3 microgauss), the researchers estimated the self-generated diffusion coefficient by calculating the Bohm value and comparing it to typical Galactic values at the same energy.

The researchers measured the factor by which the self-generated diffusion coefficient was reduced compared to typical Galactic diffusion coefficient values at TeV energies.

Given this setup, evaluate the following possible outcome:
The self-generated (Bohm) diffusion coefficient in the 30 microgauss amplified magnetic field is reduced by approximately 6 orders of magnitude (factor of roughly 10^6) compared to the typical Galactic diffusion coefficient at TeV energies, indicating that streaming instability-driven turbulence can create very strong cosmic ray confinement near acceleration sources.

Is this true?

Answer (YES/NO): NO